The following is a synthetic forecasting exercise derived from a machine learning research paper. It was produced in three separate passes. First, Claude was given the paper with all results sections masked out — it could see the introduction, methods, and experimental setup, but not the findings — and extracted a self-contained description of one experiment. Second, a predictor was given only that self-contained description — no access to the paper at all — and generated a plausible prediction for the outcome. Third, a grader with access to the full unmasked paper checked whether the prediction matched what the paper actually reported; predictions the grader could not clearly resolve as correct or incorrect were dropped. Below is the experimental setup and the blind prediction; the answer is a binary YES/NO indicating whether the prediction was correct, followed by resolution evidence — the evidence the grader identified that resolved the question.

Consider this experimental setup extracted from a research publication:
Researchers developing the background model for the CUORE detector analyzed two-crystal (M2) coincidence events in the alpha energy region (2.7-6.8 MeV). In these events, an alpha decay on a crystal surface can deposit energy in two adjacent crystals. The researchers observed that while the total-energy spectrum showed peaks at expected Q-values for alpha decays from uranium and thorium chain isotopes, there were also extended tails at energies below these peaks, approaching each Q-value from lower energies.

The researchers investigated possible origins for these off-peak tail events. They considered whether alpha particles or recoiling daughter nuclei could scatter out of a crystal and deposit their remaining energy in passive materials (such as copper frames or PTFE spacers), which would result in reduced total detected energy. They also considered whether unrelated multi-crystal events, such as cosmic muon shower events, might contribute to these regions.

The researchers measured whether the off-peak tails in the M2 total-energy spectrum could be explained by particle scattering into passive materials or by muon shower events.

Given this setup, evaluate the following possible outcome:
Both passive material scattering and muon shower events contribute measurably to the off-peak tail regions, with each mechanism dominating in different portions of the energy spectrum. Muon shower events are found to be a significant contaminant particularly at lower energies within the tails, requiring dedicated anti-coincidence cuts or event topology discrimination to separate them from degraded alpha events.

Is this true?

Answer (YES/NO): NO